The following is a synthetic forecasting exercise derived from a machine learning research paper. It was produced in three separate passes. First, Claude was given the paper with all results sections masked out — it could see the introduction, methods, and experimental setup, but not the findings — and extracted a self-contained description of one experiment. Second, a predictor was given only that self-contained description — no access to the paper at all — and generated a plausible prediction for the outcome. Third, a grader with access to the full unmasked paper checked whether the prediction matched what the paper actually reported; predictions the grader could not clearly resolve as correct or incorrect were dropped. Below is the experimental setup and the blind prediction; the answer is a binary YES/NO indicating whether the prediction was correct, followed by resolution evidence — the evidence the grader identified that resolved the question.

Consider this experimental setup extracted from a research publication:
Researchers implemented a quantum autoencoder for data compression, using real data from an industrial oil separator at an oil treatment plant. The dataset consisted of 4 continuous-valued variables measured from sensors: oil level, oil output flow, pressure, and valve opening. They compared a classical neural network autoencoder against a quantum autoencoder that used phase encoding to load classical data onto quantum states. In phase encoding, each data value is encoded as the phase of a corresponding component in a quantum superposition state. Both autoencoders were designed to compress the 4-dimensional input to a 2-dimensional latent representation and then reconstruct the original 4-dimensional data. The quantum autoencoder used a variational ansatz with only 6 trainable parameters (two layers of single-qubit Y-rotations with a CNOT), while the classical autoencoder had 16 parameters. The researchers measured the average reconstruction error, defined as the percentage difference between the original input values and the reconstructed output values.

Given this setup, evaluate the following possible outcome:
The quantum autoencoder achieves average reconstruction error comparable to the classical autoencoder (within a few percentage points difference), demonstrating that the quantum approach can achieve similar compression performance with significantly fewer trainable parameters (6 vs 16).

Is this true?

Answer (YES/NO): YES